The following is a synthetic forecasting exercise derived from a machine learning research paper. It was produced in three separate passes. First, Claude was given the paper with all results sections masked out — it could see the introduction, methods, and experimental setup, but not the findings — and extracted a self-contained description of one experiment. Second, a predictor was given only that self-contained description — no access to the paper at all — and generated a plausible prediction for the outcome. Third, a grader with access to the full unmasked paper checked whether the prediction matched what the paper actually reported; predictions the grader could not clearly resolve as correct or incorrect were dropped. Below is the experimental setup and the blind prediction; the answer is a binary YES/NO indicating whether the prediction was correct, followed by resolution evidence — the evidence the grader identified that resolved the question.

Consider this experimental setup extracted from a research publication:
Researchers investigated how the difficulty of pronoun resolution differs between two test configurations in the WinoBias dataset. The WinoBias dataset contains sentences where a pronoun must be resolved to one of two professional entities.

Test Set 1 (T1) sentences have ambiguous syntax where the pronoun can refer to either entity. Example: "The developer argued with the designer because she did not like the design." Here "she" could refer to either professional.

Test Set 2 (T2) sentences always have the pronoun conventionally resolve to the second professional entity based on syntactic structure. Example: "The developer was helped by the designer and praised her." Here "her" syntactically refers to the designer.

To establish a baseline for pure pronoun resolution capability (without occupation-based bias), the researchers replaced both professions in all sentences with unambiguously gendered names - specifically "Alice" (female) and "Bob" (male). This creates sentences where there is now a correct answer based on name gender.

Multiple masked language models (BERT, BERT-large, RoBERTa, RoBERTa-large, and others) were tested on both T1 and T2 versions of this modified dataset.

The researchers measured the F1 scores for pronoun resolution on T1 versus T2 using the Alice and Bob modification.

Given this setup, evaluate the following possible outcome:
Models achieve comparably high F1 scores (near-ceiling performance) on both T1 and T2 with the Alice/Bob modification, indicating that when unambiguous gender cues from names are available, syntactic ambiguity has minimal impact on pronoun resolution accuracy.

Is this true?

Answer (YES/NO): NO